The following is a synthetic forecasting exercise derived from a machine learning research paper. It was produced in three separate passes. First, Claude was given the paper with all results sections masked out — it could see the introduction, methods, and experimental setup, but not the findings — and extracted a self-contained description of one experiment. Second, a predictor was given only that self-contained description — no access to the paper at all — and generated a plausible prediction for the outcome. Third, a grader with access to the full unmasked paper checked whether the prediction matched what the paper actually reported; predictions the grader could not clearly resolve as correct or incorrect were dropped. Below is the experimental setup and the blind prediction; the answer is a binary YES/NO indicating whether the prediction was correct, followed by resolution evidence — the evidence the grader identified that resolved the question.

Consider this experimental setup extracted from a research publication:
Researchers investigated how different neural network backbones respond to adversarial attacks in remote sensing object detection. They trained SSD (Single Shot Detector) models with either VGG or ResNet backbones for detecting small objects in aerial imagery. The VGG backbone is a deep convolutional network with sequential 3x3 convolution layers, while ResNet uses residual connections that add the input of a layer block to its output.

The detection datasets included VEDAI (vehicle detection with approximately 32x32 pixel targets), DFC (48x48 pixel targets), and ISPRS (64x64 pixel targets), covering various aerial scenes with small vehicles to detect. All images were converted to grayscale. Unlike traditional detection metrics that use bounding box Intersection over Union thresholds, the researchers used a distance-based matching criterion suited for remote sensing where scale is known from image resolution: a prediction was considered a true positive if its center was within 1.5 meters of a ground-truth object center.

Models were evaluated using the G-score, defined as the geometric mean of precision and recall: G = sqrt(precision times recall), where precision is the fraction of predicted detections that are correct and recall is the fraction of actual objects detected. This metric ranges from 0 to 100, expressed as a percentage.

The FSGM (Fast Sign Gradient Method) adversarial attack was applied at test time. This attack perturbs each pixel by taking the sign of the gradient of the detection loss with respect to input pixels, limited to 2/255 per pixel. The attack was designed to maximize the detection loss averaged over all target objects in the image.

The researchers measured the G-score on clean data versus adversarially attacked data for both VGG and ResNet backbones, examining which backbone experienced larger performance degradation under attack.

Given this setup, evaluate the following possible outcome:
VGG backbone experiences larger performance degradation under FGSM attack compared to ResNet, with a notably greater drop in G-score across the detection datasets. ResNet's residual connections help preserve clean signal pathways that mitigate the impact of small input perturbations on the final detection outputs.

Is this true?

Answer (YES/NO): NO